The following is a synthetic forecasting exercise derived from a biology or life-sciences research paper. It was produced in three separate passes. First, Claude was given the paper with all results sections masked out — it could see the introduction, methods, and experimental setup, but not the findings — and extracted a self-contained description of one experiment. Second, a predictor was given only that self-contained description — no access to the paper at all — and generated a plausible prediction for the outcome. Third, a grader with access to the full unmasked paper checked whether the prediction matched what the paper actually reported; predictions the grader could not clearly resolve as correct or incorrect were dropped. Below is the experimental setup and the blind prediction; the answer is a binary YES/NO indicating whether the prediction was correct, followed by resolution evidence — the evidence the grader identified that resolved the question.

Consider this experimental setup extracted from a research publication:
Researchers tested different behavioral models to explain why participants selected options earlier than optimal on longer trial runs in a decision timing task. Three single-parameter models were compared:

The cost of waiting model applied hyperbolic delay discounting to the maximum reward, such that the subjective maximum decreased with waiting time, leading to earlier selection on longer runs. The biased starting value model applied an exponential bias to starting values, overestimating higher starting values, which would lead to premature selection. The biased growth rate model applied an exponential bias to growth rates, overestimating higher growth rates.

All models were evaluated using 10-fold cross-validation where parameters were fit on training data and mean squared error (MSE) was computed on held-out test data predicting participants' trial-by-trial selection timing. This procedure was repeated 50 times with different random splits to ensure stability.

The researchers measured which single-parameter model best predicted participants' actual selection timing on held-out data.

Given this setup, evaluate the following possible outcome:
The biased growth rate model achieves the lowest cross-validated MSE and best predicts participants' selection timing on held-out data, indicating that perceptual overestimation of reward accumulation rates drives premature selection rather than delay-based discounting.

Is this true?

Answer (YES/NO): NO